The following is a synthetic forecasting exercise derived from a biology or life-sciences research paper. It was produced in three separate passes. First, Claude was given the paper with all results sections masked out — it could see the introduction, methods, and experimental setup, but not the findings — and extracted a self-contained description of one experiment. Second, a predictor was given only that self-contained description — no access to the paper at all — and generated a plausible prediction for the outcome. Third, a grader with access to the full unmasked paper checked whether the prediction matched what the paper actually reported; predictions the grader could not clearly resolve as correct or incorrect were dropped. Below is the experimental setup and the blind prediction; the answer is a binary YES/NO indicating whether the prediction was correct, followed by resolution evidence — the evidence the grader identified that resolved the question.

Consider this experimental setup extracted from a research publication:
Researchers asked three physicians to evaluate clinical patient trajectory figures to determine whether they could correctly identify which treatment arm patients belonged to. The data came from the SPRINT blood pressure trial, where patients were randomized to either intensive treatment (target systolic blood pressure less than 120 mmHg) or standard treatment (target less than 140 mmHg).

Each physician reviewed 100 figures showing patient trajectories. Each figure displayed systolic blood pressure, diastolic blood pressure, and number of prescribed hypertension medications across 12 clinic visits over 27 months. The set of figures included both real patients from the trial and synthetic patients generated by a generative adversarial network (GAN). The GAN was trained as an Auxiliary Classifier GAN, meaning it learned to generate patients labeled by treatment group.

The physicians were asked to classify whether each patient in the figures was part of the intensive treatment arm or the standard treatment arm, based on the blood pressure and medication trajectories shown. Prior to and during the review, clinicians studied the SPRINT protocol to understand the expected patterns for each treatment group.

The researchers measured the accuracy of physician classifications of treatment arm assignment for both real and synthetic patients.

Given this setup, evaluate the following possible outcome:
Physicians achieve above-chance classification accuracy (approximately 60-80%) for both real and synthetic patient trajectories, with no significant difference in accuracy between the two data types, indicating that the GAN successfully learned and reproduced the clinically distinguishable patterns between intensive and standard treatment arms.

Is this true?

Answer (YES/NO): YES